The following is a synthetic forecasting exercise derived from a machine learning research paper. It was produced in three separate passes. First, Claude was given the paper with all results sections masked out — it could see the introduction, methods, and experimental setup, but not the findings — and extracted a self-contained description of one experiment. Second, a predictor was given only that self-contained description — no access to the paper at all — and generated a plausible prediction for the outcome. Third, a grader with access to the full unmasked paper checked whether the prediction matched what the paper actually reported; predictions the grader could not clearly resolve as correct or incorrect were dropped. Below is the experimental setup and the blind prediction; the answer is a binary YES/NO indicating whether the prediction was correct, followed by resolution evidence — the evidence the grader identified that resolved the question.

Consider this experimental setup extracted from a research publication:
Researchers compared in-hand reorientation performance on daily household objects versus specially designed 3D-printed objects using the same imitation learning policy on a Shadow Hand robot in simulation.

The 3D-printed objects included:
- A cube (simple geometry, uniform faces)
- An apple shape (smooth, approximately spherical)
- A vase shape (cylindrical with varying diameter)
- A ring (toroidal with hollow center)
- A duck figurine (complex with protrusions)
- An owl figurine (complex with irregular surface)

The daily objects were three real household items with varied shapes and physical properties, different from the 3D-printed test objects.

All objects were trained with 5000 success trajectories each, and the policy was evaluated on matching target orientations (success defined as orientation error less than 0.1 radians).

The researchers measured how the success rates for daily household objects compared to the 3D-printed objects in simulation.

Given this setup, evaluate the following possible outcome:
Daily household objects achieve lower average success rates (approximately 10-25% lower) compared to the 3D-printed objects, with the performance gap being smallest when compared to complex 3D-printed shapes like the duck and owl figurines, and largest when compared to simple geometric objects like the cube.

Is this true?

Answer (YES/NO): NO